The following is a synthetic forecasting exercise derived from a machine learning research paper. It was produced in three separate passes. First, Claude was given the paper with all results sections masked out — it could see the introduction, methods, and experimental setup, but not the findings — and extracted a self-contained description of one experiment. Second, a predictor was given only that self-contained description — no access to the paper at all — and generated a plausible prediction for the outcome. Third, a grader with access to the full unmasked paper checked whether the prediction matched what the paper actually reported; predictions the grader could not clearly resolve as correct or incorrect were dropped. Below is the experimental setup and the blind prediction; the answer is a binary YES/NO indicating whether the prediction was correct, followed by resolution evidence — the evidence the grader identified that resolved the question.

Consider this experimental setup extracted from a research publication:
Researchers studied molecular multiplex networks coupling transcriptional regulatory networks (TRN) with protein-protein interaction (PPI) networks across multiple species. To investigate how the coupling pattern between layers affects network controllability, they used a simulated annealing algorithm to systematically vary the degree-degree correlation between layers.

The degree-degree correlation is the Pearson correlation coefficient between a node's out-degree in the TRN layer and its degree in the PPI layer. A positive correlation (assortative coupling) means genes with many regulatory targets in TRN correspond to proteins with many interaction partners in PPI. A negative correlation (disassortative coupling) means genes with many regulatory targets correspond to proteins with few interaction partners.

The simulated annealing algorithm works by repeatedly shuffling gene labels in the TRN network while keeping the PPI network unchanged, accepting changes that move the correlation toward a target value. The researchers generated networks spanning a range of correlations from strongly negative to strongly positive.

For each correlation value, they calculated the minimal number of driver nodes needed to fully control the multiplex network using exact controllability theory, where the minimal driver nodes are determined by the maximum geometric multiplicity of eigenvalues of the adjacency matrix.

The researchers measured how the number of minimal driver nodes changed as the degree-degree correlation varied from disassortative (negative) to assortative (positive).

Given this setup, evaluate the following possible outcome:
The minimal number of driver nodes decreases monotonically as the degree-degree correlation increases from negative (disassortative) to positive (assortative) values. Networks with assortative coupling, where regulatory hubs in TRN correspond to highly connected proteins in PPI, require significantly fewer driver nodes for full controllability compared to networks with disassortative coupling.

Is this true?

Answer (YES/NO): NO